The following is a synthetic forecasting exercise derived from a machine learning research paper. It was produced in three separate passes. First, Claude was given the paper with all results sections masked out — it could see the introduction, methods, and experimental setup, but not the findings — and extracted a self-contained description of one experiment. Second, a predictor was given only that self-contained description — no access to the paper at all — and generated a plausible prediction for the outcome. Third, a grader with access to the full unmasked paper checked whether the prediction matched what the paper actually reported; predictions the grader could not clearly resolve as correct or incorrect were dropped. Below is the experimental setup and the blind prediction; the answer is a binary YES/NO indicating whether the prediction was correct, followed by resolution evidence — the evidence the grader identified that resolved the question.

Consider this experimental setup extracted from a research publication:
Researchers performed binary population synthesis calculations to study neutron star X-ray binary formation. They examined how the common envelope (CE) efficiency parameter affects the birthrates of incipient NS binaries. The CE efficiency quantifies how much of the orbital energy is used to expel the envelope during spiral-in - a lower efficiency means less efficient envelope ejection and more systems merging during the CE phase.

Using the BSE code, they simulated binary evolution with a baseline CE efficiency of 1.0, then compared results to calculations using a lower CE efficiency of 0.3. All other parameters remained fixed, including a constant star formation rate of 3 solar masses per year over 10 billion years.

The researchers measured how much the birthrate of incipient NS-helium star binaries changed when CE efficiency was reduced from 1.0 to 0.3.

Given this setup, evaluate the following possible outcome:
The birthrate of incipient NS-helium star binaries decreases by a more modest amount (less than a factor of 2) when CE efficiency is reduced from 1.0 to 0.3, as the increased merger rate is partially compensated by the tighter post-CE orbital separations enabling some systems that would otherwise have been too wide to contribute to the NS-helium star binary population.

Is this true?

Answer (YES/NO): YES